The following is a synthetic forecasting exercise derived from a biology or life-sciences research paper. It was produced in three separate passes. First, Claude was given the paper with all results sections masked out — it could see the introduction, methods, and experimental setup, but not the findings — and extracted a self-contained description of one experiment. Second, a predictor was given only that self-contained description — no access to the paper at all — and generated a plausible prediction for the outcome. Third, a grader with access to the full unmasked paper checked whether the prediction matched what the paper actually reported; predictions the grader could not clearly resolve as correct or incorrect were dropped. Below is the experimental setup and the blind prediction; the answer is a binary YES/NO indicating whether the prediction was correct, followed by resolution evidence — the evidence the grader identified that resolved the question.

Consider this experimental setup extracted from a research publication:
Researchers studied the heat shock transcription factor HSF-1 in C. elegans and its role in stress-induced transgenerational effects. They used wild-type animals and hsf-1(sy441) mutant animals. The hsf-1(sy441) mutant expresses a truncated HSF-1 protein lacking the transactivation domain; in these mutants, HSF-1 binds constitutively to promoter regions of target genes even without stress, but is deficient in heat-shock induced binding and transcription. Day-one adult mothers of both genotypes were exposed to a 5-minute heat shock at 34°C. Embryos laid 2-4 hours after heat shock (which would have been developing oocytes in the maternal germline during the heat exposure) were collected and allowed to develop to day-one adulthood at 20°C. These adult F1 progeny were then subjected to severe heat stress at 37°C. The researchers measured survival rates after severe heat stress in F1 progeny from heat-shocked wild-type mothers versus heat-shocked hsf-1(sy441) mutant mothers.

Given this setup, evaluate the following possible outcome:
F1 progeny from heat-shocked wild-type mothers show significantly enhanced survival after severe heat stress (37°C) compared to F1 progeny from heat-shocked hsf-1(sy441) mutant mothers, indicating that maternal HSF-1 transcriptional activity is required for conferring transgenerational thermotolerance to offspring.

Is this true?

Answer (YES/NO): YES